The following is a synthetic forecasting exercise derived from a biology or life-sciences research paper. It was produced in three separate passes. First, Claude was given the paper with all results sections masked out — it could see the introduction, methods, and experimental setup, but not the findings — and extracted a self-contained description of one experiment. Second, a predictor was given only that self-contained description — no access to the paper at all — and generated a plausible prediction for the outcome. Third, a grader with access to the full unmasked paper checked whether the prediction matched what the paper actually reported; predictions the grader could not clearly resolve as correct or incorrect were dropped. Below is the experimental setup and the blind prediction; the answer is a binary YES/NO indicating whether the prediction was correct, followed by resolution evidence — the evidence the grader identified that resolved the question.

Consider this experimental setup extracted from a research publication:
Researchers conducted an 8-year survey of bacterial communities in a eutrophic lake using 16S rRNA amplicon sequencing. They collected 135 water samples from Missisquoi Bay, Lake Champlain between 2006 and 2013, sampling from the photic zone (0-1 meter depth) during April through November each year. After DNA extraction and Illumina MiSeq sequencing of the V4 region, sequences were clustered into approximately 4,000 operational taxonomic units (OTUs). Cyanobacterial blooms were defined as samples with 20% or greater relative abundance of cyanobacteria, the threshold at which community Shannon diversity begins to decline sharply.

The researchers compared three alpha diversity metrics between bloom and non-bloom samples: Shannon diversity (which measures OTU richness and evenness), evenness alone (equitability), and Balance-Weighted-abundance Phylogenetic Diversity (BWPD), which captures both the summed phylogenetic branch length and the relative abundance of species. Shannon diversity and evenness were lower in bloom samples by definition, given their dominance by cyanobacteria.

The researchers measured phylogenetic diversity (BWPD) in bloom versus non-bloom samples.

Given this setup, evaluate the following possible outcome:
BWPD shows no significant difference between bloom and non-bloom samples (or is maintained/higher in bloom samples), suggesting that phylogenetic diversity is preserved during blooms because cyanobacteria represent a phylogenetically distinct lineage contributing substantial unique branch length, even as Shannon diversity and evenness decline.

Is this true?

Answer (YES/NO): YES